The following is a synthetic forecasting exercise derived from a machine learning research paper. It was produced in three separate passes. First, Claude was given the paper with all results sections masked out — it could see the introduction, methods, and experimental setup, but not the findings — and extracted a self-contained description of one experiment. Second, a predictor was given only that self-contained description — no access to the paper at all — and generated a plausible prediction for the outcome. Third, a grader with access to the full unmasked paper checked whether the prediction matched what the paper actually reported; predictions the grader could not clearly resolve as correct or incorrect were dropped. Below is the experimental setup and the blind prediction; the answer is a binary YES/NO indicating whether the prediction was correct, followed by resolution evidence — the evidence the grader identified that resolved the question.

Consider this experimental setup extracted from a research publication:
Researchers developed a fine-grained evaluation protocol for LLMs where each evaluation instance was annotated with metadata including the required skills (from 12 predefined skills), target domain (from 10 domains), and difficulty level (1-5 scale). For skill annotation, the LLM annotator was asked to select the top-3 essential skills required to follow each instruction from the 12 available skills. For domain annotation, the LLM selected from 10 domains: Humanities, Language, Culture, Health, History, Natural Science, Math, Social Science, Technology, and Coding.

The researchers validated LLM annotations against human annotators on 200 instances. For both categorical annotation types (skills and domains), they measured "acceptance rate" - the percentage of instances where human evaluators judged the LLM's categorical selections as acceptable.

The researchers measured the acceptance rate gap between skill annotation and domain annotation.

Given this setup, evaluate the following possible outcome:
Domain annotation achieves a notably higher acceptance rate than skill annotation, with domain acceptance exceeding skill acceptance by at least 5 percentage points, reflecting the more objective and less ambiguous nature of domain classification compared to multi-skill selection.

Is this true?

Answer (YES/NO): NO